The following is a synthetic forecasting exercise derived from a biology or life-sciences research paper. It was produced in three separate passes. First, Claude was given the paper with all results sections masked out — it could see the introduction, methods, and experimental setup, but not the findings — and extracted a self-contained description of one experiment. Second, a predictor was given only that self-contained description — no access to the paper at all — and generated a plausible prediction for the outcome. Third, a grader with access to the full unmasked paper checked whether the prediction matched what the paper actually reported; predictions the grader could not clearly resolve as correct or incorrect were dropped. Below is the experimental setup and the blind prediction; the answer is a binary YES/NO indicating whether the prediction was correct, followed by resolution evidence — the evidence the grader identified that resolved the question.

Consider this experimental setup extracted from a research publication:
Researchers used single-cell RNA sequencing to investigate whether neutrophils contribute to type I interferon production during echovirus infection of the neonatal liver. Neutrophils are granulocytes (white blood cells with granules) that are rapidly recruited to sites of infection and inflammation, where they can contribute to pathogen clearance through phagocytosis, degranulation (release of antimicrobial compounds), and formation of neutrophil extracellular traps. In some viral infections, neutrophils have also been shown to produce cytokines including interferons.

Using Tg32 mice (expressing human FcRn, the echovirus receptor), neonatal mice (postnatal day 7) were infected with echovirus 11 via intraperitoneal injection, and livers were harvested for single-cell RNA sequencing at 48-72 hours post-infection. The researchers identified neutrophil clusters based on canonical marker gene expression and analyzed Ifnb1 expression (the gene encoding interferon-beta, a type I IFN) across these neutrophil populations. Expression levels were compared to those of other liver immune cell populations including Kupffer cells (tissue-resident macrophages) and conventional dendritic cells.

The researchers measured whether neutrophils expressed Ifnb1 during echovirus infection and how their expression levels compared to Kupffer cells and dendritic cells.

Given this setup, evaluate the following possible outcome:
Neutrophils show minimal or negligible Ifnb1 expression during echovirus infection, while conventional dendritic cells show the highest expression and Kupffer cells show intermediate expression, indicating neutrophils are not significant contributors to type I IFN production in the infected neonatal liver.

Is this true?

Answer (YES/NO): NO